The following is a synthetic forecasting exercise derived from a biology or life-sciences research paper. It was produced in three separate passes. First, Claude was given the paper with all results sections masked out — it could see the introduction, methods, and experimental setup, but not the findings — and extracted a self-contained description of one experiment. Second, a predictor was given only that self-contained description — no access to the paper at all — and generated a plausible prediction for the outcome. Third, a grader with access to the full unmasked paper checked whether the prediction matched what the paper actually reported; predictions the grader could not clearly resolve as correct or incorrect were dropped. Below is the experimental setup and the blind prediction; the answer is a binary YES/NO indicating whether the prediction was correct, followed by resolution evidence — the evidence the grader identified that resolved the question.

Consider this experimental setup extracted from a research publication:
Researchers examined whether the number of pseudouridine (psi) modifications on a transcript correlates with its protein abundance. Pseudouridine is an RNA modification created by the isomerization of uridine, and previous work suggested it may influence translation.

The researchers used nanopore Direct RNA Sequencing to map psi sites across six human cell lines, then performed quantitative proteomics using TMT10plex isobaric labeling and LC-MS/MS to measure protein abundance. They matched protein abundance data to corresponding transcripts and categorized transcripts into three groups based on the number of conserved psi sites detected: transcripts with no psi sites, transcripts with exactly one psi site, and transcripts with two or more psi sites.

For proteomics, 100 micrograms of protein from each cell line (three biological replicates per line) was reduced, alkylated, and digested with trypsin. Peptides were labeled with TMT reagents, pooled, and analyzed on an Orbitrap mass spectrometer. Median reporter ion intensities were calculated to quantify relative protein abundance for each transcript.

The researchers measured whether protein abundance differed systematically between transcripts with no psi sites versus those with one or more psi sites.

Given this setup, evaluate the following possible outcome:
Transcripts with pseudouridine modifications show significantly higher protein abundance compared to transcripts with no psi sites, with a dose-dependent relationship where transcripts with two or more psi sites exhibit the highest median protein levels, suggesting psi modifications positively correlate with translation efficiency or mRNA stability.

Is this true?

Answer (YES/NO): NO